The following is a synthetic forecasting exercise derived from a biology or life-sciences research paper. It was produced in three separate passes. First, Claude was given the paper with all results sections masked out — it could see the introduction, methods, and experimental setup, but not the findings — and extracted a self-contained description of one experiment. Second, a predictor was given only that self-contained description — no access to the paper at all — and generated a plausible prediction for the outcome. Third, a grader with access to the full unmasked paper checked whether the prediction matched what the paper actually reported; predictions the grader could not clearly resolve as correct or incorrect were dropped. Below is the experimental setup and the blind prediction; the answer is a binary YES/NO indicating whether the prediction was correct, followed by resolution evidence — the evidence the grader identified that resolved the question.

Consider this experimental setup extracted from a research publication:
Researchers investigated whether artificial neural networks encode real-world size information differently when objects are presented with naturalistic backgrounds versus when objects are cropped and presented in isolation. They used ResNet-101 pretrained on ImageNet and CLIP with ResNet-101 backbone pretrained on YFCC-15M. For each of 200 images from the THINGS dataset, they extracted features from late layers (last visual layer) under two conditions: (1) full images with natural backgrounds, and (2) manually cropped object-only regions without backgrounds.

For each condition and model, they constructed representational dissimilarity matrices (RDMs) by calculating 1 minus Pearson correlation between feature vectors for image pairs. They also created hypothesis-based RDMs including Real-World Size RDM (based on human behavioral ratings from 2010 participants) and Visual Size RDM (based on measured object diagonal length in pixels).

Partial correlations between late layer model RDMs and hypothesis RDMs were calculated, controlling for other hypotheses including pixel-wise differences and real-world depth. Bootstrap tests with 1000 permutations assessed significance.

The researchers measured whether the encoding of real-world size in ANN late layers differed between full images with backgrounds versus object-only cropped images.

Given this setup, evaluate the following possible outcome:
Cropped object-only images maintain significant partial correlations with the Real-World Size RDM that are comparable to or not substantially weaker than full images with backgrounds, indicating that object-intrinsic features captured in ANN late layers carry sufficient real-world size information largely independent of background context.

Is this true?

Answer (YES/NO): YES